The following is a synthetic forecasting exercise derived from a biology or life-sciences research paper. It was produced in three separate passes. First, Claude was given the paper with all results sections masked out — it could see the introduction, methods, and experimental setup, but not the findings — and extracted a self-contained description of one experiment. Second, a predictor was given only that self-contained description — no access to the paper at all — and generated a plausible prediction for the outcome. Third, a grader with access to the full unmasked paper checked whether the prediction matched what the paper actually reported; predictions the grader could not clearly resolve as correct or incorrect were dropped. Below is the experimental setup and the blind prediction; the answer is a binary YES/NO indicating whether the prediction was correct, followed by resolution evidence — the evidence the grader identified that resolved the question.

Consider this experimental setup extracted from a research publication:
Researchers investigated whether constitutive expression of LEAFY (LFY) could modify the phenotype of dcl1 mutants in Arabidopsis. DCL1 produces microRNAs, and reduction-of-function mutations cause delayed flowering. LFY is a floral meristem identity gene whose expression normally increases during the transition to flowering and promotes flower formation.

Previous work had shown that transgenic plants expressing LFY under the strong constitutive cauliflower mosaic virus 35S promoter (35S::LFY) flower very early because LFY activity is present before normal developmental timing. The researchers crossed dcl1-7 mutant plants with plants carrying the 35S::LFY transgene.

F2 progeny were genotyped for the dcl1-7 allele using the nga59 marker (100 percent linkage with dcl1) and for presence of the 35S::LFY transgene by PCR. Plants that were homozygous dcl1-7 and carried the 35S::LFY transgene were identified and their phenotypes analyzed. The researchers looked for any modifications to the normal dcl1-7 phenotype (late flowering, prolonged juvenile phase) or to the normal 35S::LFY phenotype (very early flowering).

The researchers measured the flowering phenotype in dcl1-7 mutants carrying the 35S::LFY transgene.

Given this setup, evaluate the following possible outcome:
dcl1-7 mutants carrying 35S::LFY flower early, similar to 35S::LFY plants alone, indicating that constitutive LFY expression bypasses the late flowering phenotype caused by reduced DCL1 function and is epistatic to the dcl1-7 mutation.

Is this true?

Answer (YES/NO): NO